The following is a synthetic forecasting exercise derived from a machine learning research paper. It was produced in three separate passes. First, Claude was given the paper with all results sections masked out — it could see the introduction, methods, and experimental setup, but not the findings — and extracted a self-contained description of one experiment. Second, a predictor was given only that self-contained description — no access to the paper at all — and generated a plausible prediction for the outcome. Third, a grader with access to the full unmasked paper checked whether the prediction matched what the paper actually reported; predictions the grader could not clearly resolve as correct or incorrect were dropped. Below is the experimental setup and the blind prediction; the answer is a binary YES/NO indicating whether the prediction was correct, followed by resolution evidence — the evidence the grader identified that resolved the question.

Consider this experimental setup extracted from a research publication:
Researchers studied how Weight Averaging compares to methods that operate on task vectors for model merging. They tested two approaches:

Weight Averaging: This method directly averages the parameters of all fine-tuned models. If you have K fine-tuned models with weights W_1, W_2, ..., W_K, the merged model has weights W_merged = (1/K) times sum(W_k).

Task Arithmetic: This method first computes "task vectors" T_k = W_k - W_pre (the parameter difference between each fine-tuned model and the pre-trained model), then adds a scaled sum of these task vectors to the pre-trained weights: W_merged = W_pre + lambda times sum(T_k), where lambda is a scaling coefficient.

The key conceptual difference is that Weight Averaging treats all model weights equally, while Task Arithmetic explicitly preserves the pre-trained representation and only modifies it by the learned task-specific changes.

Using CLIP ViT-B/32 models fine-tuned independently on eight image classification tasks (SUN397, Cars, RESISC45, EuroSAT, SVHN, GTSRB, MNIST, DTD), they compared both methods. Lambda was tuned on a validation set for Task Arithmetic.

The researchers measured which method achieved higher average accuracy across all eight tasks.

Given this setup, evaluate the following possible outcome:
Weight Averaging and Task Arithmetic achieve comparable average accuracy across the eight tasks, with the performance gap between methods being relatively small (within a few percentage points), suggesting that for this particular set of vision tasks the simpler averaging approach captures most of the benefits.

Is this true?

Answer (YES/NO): NO